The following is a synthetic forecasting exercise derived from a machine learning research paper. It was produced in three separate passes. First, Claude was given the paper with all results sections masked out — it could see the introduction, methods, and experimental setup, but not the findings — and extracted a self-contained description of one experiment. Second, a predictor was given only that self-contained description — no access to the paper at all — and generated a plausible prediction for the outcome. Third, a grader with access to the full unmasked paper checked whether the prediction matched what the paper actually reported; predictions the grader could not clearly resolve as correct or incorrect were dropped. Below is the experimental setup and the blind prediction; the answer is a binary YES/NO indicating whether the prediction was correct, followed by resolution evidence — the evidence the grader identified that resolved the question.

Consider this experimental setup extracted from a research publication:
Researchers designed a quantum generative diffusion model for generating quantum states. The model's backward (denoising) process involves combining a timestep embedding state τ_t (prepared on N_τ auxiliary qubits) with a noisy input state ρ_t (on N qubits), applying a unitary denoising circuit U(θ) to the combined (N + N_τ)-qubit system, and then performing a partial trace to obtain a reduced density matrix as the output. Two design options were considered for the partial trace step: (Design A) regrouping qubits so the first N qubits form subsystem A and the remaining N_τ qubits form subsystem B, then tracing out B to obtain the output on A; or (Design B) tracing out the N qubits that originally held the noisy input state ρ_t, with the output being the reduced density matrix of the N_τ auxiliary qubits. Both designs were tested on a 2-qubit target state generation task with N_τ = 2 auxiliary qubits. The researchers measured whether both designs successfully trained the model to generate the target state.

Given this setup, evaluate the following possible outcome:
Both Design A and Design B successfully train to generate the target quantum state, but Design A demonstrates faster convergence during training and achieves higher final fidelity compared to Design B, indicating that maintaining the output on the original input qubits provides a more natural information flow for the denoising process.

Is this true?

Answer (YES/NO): NO